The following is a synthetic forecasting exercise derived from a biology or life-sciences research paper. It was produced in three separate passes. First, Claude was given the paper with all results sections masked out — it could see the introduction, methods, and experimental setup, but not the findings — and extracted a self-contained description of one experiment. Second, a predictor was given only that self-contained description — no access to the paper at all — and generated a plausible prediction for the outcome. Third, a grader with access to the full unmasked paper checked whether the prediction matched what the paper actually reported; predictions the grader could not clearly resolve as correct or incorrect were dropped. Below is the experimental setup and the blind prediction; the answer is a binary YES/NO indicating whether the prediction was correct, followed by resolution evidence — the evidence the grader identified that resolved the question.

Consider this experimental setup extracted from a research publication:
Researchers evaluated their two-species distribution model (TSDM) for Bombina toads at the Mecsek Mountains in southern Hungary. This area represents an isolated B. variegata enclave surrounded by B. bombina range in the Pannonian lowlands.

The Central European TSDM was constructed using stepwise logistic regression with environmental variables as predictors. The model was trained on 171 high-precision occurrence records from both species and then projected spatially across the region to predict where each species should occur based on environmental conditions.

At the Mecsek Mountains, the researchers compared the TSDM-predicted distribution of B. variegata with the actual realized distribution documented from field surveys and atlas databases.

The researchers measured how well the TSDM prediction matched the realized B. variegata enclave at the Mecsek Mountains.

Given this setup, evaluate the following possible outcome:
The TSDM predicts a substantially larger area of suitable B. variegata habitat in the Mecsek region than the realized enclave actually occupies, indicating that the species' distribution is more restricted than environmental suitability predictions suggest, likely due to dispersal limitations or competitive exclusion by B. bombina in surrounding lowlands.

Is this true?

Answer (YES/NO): NO